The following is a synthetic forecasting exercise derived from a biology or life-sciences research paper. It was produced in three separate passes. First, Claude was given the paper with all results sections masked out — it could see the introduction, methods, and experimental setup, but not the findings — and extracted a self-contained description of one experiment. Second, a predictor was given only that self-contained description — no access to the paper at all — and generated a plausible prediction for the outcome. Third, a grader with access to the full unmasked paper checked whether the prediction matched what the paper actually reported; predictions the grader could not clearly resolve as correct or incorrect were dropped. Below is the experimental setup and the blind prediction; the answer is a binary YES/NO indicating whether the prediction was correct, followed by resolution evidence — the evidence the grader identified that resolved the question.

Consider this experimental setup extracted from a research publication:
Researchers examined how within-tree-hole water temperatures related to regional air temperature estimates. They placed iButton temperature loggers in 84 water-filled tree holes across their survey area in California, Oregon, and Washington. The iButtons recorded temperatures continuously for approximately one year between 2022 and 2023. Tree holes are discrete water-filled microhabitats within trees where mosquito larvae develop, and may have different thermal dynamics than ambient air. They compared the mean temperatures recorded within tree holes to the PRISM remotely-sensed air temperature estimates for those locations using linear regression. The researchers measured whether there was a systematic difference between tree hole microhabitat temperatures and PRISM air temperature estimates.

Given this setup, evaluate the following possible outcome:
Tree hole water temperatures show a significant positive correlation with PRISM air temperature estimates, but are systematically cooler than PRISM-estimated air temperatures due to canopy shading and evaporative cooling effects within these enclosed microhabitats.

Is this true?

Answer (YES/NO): NO